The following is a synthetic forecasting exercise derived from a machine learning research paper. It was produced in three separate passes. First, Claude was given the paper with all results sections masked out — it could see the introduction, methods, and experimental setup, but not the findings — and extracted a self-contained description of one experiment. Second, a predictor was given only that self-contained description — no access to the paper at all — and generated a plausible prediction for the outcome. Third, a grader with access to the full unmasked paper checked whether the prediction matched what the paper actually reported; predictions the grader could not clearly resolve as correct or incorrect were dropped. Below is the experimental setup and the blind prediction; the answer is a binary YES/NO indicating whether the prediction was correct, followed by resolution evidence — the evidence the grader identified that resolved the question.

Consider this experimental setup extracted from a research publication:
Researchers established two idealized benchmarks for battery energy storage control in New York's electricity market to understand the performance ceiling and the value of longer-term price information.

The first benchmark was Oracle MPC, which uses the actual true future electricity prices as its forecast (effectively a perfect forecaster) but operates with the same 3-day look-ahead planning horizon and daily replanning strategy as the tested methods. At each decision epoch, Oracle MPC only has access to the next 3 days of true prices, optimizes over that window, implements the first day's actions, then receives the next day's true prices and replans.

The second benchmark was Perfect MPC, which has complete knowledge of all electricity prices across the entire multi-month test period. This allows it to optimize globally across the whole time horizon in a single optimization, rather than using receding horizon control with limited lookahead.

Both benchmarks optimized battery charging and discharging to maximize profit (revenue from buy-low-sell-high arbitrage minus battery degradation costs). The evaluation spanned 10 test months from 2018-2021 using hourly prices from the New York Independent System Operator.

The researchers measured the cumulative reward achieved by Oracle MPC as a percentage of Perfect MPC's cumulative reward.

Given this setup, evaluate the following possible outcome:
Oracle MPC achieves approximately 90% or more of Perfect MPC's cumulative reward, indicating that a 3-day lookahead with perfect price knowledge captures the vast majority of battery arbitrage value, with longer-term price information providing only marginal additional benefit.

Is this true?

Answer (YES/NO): YES